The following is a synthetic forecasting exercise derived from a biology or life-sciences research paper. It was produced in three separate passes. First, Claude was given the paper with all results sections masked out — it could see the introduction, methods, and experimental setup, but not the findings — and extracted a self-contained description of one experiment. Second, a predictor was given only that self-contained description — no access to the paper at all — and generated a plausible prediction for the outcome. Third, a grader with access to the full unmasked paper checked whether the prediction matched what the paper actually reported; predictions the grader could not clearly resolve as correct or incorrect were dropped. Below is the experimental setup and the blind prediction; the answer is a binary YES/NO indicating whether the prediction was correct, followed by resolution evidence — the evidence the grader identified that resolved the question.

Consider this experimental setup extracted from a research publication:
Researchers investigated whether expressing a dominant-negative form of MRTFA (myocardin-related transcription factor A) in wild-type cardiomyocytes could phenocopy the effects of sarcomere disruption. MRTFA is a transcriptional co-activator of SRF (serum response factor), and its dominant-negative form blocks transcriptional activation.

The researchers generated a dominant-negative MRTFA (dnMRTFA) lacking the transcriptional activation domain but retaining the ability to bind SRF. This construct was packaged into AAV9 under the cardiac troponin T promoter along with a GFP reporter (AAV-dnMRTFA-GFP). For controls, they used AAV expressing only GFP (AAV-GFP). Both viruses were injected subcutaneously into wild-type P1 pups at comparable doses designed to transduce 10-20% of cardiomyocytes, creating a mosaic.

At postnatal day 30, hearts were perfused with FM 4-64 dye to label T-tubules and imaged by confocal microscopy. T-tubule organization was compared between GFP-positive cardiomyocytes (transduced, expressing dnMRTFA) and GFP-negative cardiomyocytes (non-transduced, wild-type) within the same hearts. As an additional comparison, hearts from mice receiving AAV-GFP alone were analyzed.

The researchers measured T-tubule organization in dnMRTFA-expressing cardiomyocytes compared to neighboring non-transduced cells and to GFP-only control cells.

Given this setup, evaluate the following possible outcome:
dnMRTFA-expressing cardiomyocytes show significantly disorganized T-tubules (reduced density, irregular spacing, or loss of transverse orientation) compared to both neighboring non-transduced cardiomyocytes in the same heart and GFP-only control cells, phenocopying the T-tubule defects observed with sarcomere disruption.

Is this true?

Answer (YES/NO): YES